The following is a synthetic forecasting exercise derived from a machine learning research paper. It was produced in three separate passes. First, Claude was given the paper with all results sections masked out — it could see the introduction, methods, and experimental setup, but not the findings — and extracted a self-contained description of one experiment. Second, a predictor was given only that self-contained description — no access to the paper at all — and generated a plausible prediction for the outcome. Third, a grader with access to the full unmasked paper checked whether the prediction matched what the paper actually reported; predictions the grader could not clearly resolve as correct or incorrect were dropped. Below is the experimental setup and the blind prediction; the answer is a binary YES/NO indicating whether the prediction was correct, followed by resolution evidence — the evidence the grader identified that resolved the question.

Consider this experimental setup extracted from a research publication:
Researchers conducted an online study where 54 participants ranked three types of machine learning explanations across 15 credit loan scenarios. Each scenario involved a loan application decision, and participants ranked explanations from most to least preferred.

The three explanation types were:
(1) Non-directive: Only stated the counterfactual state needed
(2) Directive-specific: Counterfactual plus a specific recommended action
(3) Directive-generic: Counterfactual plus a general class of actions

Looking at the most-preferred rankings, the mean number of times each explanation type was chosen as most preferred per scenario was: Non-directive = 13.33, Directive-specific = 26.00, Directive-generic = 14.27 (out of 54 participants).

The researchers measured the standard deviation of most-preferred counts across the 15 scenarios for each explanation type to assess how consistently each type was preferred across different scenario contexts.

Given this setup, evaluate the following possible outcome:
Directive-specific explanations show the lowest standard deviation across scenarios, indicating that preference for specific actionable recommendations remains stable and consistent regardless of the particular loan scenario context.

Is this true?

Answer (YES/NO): NO